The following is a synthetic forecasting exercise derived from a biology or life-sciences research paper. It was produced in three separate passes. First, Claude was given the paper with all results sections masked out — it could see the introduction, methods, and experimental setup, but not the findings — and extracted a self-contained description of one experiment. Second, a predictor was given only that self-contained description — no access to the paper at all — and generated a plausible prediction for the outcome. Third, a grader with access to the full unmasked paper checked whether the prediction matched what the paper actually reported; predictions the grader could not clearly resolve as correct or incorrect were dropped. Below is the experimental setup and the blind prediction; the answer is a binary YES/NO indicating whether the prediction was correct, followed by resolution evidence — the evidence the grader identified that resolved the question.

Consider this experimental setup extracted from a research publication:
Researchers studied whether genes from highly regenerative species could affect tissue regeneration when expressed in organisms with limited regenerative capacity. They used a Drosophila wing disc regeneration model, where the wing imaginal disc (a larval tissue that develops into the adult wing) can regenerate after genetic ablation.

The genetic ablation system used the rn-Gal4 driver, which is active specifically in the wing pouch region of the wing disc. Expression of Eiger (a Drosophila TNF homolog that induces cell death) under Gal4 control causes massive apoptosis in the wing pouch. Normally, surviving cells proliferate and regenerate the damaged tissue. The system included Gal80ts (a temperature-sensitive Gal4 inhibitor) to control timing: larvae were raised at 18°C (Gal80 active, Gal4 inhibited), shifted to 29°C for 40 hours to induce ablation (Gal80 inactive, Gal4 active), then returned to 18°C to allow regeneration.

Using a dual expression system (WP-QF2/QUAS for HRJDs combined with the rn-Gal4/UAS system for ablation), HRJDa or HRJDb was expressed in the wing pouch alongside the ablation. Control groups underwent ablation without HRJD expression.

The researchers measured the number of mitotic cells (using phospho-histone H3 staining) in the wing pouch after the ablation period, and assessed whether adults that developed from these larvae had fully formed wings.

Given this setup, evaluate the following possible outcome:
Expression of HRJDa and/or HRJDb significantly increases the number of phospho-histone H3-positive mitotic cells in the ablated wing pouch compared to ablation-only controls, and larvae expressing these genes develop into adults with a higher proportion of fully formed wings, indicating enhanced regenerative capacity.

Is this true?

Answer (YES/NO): NO